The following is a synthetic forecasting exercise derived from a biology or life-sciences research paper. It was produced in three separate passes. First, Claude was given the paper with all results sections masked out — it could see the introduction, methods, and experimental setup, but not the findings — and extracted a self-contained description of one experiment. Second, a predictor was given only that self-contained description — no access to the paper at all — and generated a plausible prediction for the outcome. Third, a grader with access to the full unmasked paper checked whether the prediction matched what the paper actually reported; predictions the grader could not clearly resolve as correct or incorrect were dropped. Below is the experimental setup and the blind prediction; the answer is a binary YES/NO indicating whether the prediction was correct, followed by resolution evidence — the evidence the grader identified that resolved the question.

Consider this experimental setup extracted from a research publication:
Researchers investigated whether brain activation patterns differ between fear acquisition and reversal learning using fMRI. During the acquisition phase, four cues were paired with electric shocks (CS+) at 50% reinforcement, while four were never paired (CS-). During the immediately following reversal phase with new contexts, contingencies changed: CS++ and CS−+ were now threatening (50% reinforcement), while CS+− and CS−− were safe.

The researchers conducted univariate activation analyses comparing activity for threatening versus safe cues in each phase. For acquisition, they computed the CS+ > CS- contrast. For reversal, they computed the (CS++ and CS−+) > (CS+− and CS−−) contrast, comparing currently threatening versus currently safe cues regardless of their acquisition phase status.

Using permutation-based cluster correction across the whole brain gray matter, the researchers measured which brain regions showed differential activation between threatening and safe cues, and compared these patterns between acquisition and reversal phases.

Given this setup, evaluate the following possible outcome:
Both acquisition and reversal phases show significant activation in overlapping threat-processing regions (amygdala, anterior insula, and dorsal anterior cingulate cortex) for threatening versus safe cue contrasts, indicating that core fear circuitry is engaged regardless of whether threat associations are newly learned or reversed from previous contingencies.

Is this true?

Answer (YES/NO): NO